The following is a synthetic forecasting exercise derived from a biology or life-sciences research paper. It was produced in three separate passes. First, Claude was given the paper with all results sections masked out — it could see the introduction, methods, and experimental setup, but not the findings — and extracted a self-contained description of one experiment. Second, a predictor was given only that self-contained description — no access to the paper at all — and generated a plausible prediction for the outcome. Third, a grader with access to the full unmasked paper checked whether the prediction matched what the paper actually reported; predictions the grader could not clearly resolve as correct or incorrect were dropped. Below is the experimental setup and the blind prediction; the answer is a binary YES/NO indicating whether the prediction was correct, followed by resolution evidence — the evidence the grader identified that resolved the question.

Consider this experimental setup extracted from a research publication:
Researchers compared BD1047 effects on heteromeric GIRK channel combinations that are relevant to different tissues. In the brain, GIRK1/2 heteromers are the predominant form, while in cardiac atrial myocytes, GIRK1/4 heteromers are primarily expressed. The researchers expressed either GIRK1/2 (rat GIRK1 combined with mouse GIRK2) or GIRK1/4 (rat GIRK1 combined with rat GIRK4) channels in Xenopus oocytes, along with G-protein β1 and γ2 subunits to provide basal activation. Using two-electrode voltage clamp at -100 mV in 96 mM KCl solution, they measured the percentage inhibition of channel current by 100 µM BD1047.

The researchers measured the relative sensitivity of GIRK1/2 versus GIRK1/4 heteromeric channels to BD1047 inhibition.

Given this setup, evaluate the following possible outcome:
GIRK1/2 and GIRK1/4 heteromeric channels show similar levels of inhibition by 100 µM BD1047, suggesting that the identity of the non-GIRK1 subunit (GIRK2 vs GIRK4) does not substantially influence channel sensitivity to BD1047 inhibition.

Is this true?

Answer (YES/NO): YES